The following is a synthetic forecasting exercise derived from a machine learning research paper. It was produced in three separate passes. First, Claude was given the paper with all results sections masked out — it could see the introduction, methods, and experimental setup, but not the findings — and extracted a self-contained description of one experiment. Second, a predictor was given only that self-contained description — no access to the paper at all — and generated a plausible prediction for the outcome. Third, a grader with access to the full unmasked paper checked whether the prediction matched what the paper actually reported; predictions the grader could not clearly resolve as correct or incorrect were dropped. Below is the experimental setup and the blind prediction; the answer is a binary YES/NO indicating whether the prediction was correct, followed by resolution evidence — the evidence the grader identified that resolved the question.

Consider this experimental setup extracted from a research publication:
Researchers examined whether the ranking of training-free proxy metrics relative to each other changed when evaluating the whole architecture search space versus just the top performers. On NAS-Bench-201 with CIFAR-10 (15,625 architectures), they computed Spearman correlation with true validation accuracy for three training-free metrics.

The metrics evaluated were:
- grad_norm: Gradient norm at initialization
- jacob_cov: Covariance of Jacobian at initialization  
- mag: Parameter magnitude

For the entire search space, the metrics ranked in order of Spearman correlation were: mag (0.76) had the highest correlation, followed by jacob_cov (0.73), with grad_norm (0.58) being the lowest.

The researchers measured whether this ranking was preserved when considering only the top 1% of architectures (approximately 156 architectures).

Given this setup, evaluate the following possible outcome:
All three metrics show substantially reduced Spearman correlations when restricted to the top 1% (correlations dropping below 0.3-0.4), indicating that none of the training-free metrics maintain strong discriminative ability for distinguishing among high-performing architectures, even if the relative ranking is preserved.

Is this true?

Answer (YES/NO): NO